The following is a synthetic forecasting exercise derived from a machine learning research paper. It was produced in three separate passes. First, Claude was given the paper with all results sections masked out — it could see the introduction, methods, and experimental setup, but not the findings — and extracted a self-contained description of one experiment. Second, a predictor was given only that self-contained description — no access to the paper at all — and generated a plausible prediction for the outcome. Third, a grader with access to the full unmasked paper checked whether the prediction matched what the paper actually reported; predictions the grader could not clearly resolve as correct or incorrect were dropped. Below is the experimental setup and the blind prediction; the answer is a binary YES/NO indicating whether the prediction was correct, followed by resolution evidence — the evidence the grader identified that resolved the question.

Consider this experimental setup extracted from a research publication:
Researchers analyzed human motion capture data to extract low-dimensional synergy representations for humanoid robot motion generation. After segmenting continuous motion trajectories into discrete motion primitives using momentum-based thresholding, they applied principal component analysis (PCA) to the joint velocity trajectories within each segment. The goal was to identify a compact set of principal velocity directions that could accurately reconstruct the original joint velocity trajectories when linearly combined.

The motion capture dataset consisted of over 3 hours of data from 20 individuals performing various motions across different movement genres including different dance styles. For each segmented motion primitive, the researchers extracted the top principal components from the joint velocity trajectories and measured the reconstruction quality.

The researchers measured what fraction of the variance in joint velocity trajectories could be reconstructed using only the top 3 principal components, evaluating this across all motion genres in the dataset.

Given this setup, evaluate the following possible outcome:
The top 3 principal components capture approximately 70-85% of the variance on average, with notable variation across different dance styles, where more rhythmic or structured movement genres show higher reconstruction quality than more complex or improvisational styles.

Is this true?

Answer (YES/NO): NO